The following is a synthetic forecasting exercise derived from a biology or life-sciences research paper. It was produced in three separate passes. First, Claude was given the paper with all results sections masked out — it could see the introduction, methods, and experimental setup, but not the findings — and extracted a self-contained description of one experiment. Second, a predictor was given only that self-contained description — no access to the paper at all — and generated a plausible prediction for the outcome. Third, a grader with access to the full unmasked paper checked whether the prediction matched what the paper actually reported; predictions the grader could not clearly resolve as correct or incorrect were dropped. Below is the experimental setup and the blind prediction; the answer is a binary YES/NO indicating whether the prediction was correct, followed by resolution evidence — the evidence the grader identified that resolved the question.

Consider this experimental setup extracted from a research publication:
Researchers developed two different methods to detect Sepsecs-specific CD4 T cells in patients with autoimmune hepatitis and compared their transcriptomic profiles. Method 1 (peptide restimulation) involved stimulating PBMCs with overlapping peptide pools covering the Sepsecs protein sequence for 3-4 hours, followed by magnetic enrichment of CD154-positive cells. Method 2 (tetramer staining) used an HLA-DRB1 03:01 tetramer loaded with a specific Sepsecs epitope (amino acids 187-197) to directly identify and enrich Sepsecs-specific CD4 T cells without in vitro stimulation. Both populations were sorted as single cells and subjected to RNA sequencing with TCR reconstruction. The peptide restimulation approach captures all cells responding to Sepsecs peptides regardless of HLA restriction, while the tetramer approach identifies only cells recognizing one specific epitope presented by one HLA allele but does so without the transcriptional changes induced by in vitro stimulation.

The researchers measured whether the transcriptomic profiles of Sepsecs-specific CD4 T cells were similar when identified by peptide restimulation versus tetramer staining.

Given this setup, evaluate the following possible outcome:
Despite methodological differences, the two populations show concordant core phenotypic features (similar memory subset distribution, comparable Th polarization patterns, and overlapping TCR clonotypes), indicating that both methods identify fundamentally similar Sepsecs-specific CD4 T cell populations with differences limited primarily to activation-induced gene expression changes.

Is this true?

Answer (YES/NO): NO